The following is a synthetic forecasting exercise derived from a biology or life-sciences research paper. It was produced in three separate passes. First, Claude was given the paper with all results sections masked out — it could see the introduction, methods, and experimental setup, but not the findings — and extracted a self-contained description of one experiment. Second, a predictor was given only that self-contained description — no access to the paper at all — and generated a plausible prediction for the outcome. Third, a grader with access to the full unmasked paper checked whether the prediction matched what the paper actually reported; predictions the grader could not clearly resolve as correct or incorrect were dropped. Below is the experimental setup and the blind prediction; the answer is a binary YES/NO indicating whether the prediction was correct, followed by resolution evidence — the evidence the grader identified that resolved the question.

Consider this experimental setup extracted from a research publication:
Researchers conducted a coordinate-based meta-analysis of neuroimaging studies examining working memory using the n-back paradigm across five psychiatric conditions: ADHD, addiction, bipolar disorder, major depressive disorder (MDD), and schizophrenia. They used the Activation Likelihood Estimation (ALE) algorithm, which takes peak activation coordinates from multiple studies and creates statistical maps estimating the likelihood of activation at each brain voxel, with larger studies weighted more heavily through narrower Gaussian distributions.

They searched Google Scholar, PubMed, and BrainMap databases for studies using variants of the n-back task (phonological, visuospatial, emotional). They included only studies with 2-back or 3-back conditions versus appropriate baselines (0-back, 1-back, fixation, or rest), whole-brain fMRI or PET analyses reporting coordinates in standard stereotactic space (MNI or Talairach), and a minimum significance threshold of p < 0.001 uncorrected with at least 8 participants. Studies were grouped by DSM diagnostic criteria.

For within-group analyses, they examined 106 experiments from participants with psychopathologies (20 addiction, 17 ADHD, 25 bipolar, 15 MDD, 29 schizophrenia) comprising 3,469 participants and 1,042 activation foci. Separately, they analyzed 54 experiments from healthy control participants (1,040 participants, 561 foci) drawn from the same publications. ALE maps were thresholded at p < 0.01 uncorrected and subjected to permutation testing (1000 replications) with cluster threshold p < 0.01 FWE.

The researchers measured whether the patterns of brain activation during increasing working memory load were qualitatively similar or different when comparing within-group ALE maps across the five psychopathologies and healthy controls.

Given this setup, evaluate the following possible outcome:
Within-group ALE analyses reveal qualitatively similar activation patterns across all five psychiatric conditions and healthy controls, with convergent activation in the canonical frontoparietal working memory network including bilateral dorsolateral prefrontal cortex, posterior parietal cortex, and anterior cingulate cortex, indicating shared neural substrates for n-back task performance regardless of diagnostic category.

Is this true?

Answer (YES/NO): YES